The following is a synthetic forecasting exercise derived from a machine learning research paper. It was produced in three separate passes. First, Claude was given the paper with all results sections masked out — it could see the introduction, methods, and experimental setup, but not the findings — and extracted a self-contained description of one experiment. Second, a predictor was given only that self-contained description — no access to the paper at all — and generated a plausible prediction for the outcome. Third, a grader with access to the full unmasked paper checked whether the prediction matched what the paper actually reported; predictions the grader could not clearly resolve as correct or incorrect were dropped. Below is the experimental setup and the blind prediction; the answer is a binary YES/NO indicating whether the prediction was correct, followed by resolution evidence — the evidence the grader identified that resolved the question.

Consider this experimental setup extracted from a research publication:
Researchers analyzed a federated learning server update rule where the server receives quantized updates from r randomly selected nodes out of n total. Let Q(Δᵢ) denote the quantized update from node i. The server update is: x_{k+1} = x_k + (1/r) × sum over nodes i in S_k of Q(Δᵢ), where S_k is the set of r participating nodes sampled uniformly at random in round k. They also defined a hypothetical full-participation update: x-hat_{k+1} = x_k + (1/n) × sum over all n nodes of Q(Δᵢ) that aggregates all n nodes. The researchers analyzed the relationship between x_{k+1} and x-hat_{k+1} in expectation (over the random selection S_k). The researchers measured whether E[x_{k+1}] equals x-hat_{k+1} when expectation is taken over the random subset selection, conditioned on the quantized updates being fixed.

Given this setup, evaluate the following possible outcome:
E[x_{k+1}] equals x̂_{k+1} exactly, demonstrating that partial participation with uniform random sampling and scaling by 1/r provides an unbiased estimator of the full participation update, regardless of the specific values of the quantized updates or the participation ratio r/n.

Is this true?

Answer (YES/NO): YES